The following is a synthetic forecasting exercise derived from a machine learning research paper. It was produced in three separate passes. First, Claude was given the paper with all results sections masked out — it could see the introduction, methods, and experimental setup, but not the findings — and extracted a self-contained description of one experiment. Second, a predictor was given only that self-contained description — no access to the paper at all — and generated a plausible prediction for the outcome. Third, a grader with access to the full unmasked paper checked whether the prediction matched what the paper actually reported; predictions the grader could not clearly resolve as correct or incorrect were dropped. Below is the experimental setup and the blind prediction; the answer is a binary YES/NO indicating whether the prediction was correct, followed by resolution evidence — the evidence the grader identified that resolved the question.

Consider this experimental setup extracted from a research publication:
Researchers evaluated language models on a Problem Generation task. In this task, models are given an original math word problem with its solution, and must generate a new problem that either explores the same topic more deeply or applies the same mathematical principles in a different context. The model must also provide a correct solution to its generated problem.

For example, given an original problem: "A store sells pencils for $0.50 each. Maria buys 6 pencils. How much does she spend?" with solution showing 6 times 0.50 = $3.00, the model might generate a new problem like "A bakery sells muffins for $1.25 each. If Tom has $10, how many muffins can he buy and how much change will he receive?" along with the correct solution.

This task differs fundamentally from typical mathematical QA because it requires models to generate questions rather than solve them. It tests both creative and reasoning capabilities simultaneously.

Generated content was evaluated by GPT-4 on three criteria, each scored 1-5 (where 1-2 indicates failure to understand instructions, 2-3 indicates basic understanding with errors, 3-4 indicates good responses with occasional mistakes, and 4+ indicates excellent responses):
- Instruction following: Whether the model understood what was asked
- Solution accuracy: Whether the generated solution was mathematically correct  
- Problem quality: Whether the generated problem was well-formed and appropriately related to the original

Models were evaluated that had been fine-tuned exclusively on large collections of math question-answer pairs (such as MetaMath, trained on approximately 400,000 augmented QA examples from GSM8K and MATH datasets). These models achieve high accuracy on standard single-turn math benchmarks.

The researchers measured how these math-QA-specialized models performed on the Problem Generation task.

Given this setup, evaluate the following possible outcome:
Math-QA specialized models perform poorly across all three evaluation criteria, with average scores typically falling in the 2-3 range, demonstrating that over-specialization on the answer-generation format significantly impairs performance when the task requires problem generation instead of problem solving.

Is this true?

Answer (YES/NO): NO